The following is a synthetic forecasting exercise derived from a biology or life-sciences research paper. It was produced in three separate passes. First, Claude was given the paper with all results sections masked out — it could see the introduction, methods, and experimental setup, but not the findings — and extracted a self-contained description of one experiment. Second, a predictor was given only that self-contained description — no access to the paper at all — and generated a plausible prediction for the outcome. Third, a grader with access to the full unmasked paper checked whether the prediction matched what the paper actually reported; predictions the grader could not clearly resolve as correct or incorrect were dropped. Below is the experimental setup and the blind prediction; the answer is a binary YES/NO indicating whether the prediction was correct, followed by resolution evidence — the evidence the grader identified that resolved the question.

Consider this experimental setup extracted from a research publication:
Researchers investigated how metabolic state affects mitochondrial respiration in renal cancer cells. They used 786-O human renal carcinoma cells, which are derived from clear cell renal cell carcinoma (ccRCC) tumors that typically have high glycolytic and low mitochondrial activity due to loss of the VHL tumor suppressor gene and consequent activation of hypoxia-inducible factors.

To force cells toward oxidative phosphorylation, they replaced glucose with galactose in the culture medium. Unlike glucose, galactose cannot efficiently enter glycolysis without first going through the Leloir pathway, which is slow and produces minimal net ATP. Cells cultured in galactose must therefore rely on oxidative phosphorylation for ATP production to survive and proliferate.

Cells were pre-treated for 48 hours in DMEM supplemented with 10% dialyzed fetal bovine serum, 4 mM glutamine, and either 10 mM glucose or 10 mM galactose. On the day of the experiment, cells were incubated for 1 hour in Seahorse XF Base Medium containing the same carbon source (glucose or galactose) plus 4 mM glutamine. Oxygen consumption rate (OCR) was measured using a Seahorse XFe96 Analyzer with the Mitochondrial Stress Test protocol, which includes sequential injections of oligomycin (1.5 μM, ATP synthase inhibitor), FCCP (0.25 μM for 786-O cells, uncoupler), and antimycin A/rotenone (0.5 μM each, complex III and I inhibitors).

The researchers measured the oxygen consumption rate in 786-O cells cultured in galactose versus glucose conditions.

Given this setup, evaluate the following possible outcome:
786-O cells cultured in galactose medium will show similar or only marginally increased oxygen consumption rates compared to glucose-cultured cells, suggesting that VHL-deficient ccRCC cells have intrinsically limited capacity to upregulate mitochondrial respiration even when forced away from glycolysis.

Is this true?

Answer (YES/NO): NO